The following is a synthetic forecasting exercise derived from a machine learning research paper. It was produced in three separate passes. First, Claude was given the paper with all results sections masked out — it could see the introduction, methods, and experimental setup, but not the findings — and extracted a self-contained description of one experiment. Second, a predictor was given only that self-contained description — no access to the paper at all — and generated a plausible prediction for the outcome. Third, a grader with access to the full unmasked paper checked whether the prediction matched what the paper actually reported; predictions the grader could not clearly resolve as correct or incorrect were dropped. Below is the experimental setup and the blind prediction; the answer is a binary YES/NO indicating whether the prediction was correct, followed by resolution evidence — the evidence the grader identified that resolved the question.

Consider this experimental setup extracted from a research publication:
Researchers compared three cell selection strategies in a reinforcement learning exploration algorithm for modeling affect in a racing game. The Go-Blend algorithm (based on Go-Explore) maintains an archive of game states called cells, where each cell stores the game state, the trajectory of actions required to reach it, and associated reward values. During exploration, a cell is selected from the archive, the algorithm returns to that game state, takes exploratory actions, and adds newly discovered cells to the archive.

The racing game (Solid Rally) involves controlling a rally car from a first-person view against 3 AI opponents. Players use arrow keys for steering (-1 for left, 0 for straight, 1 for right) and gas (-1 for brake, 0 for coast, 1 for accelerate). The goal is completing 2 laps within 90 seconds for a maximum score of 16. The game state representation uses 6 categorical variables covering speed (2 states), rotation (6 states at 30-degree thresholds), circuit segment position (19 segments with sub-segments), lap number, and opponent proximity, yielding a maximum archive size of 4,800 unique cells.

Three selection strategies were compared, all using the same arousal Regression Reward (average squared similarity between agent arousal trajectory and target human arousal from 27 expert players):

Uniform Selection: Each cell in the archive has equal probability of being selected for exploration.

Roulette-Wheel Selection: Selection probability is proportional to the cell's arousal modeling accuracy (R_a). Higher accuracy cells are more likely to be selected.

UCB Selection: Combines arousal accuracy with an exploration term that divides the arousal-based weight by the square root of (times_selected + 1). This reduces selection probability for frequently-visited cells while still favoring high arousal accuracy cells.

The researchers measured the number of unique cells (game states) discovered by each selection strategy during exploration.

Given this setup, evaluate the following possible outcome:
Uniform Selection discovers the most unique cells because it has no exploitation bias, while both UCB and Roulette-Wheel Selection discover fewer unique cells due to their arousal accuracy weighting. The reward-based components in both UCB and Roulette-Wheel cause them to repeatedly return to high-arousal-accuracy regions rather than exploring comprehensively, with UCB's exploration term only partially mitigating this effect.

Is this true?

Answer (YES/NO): NO